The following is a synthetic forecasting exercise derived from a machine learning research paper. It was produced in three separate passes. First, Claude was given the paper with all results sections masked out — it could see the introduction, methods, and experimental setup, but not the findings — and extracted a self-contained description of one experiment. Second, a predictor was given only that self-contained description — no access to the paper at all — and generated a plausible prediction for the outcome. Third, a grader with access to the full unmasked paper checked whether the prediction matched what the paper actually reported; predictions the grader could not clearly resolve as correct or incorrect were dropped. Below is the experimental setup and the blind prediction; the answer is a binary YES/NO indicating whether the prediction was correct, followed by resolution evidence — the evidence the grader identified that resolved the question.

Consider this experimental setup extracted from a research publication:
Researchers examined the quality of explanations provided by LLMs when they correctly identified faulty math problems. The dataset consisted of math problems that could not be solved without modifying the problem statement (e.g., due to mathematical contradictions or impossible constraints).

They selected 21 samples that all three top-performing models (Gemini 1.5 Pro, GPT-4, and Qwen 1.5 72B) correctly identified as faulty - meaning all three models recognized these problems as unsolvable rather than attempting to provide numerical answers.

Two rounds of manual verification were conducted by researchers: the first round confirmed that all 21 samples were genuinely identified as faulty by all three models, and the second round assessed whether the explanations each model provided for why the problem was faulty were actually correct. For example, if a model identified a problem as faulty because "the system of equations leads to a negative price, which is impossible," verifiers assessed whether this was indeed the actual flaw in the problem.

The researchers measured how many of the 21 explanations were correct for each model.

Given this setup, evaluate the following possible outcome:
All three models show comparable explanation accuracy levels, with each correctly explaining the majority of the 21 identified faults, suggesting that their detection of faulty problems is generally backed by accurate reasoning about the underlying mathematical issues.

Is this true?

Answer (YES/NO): YES